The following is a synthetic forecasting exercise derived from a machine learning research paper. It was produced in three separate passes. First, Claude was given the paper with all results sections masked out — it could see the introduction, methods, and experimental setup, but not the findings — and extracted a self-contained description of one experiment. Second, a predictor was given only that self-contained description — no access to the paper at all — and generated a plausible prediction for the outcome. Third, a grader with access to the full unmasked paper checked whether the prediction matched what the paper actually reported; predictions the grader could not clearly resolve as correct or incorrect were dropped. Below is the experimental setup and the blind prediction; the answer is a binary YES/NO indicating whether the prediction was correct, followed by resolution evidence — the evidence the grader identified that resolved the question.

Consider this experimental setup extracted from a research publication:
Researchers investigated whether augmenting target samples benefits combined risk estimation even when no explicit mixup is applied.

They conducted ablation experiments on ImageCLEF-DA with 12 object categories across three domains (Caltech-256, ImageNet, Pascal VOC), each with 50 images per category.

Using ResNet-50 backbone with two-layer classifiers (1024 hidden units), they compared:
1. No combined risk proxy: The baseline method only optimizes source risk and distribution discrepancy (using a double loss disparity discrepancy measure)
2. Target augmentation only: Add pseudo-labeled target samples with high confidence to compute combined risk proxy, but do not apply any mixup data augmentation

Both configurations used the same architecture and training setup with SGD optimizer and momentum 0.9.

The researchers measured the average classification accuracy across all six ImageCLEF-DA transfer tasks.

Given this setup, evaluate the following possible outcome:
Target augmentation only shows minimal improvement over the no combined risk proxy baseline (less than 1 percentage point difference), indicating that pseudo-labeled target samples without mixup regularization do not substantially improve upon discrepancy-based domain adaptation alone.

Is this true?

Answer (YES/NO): NO